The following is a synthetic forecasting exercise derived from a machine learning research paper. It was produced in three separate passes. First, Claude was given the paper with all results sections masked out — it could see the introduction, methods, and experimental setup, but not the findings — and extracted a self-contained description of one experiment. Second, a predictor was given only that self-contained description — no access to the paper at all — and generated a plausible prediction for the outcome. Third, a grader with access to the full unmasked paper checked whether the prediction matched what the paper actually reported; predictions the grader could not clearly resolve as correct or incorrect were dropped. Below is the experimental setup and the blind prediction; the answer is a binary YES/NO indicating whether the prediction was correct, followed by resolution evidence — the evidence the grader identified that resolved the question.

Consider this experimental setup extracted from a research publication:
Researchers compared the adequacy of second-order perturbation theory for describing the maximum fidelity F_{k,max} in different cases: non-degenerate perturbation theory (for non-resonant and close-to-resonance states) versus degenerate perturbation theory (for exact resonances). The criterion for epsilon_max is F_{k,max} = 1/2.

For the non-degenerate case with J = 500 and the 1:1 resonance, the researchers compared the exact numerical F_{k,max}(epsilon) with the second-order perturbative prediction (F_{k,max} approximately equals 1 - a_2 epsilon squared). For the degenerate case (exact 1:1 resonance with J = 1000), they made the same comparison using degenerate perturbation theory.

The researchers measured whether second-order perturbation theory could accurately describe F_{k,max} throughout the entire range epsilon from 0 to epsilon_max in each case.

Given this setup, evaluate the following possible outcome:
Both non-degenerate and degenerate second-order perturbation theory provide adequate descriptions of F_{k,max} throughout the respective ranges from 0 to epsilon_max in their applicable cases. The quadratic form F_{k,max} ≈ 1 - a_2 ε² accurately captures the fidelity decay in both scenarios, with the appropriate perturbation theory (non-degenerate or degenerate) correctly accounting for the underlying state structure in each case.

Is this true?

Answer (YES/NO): NO